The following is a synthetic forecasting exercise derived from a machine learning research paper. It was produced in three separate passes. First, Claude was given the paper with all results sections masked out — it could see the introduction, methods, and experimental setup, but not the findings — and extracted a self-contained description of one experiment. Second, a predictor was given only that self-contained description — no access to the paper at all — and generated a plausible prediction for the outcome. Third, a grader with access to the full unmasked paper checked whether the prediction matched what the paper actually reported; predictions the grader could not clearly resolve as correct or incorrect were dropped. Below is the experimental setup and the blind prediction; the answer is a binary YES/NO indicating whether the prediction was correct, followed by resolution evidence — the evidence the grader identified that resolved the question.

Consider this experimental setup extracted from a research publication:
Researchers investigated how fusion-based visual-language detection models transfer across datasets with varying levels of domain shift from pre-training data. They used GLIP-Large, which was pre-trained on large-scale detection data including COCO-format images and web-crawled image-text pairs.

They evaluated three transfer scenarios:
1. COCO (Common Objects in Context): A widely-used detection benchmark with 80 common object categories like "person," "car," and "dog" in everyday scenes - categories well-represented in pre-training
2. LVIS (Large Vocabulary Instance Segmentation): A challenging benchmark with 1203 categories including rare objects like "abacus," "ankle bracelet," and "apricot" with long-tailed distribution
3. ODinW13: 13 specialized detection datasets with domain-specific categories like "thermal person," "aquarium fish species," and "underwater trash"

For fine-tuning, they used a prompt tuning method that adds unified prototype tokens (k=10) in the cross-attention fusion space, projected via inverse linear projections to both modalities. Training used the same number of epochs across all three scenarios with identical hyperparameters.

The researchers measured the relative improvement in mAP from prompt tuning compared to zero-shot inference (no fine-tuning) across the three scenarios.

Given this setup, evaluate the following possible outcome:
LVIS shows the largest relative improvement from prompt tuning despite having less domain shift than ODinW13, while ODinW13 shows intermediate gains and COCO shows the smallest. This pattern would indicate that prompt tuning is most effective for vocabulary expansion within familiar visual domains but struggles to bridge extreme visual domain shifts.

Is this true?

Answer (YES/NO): YES